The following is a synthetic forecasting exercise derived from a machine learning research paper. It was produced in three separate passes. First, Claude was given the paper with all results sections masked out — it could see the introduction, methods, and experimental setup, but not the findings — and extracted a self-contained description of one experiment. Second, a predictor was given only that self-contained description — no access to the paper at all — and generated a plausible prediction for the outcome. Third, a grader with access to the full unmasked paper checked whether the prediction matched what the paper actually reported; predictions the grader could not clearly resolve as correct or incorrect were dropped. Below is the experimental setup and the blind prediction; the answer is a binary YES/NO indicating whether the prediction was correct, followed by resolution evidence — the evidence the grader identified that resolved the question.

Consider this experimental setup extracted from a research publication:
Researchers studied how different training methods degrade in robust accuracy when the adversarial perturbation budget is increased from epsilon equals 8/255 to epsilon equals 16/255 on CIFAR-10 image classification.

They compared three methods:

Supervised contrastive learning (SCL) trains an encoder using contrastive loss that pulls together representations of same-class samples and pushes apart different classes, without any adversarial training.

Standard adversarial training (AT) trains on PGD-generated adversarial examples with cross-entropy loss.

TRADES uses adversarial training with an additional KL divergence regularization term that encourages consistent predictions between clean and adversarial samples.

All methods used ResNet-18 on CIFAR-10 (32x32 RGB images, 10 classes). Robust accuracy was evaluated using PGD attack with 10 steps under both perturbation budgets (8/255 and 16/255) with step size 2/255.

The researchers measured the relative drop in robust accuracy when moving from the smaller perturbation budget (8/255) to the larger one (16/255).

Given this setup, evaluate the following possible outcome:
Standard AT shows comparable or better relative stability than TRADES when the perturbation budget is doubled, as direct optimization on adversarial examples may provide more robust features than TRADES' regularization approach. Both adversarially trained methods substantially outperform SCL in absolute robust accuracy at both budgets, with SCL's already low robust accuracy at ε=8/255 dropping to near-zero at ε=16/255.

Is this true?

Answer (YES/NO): NO